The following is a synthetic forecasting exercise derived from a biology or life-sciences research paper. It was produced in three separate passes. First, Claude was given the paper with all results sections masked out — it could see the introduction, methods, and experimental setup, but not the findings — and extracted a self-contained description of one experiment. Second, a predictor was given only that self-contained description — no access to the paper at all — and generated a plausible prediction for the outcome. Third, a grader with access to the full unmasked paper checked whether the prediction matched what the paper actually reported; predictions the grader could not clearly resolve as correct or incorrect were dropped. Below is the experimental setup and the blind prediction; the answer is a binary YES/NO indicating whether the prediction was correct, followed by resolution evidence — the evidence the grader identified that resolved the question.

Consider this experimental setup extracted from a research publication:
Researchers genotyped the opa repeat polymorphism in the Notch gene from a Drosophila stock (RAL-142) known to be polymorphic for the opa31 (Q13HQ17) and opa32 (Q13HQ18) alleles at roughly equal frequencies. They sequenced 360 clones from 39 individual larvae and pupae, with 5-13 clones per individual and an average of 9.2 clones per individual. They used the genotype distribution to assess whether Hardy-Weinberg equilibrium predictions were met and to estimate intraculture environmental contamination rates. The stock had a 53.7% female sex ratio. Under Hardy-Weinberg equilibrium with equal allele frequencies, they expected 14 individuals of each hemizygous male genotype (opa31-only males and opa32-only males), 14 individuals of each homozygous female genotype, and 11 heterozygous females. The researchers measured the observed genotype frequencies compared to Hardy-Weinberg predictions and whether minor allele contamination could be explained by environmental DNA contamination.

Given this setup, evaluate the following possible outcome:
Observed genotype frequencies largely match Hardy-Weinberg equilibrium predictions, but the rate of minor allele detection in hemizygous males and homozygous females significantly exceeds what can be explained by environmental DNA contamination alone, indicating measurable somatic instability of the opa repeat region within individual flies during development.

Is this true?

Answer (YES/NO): NO